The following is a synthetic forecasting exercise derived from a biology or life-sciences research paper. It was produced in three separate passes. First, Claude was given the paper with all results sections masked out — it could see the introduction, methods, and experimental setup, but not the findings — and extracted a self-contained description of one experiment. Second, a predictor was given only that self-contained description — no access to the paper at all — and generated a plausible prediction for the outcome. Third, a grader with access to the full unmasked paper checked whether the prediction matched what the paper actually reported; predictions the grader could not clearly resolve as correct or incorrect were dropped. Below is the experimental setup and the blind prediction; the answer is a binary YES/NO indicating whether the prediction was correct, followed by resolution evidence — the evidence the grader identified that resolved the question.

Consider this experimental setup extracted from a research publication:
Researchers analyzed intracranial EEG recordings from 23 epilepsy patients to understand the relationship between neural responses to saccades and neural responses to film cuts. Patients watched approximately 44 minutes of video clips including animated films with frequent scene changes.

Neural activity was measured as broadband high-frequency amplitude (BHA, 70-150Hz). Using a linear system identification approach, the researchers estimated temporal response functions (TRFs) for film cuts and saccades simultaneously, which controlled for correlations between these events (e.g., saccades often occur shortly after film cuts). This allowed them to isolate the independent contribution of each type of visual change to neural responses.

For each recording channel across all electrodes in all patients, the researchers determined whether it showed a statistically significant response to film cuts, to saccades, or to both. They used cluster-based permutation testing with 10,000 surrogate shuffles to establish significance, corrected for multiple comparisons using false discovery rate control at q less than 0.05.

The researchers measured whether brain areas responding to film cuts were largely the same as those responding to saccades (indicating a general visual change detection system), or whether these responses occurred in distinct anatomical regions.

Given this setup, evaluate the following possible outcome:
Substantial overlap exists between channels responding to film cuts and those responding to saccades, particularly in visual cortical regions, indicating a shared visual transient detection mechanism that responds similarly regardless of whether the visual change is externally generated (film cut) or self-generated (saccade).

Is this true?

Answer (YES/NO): NO